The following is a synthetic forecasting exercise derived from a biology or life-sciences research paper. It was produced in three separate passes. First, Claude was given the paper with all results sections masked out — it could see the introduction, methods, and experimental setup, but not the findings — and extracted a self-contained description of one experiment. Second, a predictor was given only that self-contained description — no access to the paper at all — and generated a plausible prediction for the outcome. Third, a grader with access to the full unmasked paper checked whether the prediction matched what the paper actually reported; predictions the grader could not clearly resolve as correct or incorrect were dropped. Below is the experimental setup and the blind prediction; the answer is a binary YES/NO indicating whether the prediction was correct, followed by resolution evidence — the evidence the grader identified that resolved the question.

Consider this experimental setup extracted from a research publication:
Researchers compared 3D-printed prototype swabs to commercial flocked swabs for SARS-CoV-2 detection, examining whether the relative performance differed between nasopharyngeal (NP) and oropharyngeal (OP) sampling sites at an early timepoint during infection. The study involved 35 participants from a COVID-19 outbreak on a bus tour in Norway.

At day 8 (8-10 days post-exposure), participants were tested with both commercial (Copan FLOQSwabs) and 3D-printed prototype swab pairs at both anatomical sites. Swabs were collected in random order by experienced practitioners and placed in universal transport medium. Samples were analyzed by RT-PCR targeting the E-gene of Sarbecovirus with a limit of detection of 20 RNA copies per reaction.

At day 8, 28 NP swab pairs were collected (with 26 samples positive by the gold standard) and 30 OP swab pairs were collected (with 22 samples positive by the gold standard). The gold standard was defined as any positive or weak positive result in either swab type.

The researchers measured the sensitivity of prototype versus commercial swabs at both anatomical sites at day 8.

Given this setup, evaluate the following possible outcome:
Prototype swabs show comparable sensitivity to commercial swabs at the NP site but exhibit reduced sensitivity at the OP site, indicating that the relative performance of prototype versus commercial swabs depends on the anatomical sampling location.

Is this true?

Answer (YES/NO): NO